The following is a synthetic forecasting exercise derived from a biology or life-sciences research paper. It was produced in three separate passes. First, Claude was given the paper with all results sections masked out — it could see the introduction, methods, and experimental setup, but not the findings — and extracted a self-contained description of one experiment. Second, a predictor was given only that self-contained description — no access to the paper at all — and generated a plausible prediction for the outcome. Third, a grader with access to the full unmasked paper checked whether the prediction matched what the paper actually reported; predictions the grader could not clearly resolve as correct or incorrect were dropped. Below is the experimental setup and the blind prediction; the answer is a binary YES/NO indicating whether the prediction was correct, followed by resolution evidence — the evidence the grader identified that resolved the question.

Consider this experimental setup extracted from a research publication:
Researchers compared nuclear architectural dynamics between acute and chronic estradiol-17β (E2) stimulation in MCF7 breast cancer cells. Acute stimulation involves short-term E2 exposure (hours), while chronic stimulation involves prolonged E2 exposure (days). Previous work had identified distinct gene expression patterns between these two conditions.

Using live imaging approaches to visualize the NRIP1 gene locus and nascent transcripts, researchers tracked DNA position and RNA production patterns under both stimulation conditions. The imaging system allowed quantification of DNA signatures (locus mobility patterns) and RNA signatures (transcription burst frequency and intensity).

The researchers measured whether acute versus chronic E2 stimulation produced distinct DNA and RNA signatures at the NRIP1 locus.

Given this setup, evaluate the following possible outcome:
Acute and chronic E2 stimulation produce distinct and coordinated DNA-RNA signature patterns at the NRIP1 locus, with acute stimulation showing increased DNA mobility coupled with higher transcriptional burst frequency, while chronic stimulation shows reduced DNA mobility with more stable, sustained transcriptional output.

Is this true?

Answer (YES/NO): NO